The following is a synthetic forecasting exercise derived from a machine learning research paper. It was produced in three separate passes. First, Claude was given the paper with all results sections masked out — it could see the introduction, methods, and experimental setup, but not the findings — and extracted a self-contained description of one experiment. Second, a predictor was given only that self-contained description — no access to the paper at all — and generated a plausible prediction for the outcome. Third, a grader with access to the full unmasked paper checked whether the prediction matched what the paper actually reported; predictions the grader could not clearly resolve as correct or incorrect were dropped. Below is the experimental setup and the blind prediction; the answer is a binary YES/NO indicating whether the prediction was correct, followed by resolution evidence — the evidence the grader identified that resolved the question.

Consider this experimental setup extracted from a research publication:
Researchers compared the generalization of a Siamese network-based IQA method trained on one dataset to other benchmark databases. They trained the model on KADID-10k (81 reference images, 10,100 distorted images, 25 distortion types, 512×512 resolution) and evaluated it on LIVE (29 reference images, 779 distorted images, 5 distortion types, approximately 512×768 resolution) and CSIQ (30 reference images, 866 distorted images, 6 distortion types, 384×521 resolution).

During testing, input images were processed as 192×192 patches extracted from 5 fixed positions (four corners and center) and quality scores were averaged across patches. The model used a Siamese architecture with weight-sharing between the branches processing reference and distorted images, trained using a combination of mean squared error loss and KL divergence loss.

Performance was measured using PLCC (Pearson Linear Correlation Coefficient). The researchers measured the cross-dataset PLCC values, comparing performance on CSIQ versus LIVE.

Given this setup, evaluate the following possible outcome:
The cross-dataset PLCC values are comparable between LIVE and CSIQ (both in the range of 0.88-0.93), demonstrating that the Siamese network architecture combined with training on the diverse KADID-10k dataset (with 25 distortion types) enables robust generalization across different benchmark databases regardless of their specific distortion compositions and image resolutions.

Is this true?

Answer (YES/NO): NO